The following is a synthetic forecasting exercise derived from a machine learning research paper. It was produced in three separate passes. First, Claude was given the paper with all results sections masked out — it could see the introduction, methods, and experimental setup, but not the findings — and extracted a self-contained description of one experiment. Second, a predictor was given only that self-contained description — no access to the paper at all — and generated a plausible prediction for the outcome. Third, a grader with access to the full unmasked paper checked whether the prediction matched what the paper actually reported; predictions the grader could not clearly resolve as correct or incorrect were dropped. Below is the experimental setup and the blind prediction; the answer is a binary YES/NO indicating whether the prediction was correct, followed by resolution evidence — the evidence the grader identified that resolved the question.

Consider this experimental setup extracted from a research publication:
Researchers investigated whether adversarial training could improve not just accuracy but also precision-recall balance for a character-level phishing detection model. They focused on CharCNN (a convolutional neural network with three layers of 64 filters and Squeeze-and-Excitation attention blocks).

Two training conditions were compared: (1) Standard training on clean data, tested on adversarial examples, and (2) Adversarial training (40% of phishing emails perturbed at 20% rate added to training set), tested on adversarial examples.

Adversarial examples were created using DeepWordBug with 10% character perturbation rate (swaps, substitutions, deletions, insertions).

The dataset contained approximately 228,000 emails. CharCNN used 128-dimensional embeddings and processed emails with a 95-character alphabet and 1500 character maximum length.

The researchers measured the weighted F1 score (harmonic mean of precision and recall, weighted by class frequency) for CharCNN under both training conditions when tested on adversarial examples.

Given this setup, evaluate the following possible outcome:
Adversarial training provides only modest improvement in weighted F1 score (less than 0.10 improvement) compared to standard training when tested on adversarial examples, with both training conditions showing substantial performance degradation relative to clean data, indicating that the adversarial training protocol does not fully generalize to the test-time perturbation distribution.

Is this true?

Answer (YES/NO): NO